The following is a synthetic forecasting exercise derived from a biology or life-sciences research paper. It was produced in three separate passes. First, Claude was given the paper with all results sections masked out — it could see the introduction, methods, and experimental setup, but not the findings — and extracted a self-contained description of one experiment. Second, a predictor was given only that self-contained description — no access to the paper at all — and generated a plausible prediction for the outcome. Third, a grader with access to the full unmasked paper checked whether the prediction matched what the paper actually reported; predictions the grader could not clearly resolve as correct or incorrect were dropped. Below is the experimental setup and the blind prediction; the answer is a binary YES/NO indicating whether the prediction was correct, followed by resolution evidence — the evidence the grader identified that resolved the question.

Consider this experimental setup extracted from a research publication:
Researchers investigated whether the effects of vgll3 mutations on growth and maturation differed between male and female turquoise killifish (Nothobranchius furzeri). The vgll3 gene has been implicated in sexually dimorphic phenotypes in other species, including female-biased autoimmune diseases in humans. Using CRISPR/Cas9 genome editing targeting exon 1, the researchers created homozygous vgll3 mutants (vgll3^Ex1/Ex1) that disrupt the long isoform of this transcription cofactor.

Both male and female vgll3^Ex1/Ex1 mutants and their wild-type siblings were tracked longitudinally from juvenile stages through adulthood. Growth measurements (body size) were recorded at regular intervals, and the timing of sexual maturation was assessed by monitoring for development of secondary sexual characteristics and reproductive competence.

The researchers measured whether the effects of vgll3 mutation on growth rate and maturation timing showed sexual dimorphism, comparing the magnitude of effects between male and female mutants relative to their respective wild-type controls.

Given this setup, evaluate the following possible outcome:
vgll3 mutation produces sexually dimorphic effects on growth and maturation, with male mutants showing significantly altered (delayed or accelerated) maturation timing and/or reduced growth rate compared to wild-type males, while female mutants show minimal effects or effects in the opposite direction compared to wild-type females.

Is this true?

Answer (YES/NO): NO